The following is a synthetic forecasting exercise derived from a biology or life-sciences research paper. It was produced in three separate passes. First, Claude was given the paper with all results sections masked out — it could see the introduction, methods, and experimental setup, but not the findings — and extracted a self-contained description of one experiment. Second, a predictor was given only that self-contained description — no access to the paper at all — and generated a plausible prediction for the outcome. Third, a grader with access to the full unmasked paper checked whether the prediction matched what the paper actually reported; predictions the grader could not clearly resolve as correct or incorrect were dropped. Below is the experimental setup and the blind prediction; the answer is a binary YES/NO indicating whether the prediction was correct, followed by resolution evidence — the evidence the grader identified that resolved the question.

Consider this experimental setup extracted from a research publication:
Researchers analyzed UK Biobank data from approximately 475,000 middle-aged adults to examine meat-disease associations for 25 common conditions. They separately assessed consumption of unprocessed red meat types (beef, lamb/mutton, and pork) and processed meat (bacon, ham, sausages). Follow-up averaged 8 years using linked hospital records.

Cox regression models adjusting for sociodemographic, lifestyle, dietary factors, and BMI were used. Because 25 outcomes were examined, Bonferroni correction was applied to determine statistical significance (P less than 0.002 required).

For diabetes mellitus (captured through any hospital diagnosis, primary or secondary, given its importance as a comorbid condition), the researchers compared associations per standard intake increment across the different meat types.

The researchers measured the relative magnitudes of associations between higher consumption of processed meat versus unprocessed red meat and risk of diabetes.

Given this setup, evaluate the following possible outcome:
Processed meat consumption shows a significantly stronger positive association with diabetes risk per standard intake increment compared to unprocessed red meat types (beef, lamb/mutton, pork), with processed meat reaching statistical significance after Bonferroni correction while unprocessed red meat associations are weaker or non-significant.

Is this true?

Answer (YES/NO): NO